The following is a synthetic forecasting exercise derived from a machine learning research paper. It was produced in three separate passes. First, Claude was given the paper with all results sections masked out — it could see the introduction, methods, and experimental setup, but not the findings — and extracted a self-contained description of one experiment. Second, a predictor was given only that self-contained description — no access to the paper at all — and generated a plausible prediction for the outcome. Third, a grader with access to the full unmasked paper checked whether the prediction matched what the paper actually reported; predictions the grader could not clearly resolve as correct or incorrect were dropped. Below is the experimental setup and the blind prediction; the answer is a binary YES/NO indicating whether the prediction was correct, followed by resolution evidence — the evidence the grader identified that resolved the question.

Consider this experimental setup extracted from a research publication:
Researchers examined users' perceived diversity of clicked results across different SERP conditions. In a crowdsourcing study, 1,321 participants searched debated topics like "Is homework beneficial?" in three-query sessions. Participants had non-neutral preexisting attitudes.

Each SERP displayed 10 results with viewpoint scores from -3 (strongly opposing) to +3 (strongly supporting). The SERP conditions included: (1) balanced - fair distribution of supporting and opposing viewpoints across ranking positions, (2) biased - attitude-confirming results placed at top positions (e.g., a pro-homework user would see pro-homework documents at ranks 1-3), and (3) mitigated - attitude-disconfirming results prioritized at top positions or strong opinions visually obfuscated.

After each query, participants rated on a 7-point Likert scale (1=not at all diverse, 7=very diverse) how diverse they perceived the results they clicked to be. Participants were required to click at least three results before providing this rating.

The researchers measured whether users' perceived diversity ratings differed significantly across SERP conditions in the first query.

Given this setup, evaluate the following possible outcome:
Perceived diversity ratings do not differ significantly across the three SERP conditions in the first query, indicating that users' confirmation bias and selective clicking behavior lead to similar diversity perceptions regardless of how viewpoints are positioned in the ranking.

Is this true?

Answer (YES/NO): YES